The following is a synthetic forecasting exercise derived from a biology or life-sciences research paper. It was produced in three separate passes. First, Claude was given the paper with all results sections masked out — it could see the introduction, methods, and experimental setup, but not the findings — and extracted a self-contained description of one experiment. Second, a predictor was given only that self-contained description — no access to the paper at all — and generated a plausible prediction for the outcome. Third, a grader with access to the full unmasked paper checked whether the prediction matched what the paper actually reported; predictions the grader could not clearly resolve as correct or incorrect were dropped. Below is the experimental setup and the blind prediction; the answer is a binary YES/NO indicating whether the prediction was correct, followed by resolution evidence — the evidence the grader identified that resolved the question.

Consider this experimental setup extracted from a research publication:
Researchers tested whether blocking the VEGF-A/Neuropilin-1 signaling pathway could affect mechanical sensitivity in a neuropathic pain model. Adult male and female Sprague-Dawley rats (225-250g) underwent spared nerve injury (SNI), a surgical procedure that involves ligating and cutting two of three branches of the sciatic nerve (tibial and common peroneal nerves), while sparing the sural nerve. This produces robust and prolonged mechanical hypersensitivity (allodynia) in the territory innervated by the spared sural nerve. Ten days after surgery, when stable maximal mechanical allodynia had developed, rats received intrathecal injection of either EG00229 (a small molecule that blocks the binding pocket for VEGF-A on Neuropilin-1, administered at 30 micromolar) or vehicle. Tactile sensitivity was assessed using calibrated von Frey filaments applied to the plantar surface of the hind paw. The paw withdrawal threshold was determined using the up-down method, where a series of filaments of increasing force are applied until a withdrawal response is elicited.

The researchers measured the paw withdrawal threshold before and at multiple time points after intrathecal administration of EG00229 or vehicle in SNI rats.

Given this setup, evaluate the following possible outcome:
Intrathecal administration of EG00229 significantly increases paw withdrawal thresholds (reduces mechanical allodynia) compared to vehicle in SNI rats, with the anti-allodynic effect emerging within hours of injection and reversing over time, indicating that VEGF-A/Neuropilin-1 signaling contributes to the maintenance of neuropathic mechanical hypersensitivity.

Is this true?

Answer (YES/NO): YES